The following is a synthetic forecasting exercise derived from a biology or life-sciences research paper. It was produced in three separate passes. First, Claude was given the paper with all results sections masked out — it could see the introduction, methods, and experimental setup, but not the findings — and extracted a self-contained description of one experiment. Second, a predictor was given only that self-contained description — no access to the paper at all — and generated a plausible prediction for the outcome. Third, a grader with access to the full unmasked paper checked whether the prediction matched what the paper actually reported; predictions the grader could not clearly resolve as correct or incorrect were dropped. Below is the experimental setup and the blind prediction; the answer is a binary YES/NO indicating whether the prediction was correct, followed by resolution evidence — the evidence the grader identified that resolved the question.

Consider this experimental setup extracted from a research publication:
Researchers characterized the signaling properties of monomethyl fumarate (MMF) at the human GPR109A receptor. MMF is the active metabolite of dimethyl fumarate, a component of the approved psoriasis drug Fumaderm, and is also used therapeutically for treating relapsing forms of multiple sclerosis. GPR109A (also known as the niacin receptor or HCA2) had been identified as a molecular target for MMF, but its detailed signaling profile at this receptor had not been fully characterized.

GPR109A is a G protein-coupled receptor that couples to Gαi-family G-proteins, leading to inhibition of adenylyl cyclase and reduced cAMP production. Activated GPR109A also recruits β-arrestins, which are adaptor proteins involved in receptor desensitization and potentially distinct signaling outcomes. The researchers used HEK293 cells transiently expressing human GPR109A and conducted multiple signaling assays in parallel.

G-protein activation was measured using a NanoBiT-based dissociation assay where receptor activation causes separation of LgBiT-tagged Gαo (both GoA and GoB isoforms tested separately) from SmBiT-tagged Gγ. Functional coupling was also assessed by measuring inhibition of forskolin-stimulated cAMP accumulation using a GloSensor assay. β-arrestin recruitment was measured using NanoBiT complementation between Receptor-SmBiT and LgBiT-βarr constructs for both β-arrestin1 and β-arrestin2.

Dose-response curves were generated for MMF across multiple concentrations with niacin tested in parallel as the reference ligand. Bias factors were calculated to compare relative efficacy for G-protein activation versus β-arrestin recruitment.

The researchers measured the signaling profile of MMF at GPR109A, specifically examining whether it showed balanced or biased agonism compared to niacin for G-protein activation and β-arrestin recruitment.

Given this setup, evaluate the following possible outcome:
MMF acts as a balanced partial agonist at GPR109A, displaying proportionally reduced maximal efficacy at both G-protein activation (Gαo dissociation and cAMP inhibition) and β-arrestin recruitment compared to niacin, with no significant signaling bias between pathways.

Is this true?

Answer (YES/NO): NO